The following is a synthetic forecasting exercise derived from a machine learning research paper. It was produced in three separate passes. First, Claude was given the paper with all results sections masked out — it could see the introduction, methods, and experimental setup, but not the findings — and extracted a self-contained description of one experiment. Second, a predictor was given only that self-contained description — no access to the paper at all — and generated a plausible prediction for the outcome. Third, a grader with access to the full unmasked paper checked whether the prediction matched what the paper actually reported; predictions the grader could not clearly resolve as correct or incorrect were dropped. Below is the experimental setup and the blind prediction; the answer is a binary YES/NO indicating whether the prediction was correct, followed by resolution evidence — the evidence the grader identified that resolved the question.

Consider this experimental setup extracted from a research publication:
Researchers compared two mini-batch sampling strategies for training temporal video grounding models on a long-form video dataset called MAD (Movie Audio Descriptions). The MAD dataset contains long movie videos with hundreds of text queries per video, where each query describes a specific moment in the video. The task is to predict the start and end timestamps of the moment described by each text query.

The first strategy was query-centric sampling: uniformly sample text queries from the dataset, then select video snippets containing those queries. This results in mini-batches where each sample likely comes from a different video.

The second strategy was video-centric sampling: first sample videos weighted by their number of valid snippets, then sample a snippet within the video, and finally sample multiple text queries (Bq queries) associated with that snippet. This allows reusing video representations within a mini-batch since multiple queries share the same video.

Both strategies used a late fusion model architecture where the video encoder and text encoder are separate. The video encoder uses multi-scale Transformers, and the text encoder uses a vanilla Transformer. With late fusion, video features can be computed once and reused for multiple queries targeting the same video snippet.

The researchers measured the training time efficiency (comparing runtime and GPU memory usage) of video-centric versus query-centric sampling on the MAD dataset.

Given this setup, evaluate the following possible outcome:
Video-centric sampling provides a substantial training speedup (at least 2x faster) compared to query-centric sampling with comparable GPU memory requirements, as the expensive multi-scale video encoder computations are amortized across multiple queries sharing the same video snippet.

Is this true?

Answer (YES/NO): NO